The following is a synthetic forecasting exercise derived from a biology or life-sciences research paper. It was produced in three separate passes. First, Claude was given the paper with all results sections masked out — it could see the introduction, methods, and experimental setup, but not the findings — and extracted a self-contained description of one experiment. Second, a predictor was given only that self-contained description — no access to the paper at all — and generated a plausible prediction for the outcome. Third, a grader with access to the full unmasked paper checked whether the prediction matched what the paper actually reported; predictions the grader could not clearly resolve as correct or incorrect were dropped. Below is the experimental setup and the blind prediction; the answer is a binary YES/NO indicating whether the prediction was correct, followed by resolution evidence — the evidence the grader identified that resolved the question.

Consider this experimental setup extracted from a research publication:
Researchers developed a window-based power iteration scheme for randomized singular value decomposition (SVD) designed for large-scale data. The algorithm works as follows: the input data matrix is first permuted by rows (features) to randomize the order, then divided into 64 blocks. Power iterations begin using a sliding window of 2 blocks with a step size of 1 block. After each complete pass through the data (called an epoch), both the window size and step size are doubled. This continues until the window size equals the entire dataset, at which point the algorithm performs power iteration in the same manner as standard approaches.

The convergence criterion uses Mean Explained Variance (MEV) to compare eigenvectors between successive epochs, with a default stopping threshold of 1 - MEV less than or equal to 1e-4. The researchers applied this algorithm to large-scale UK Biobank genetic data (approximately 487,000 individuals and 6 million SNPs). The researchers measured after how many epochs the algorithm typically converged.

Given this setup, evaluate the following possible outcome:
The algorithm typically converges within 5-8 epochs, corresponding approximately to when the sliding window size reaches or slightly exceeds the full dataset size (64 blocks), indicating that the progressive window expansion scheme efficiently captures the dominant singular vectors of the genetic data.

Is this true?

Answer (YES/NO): YES